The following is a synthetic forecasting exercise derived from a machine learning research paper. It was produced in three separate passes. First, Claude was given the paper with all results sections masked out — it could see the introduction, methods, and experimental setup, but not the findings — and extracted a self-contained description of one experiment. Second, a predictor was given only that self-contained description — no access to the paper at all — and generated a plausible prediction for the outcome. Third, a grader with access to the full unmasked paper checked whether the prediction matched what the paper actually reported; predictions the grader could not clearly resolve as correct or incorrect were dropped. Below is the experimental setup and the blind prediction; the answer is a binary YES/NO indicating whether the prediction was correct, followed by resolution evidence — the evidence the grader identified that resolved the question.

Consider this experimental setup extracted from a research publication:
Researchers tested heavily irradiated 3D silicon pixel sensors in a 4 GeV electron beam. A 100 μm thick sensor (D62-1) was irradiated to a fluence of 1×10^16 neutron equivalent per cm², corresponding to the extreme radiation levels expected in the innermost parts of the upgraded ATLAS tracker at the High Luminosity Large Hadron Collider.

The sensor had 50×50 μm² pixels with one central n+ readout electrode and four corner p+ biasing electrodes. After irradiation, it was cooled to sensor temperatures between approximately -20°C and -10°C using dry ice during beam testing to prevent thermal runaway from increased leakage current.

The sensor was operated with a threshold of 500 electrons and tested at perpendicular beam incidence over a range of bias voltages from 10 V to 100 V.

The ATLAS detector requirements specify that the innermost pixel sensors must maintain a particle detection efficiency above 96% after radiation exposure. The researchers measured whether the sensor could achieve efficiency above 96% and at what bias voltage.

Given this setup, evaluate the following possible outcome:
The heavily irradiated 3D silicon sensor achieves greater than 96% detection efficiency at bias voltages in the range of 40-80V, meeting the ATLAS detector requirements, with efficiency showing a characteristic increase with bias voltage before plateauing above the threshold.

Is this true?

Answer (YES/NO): NO